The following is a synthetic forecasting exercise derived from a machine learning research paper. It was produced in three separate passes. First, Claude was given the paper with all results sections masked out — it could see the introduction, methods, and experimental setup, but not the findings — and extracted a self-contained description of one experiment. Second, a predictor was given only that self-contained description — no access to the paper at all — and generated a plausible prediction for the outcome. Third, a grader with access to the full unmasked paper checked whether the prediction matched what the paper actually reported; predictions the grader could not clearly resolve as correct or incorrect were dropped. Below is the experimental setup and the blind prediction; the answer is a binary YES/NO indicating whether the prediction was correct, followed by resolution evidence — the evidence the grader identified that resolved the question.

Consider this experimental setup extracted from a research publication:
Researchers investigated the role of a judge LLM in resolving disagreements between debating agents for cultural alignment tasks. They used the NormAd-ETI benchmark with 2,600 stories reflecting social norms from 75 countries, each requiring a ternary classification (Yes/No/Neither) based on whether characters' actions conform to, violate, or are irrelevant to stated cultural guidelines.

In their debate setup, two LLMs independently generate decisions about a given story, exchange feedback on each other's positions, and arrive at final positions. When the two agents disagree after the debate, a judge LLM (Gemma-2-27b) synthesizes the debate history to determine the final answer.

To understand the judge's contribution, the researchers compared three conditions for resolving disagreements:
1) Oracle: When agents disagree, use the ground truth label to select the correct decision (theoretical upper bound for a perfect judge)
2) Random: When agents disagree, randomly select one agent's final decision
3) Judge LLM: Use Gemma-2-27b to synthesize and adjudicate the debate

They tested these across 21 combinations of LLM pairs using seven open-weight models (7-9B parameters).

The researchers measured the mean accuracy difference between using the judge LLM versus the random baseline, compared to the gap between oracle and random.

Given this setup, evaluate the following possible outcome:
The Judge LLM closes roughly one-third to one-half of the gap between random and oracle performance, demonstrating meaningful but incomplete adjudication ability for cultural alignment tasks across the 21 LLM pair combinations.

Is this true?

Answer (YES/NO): NO